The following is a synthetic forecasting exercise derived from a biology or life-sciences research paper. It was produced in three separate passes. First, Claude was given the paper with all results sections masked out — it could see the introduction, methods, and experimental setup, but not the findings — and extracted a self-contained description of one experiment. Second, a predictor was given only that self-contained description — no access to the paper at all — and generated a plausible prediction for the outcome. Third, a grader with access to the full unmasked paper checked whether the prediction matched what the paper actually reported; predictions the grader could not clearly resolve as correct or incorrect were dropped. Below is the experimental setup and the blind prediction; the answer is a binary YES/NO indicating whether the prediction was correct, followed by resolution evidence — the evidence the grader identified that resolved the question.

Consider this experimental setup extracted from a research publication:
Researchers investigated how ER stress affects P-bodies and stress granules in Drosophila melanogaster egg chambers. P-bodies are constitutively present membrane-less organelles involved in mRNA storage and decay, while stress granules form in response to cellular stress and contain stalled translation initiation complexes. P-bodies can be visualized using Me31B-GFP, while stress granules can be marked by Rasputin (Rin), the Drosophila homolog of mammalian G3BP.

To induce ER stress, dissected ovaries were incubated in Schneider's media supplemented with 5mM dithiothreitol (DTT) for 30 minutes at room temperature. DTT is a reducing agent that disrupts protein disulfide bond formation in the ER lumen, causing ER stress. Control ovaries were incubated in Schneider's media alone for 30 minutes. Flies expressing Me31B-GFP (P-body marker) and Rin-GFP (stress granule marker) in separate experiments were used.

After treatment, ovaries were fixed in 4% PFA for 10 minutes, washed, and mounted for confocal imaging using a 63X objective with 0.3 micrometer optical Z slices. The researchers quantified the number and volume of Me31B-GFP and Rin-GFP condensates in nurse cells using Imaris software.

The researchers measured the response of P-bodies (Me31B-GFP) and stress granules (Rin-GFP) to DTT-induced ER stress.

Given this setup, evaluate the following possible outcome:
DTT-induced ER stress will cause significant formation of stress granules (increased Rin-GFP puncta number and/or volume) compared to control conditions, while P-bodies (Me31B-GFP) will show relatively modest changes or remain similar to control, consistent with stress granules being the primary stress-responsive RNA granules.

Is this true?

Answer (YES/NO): NO